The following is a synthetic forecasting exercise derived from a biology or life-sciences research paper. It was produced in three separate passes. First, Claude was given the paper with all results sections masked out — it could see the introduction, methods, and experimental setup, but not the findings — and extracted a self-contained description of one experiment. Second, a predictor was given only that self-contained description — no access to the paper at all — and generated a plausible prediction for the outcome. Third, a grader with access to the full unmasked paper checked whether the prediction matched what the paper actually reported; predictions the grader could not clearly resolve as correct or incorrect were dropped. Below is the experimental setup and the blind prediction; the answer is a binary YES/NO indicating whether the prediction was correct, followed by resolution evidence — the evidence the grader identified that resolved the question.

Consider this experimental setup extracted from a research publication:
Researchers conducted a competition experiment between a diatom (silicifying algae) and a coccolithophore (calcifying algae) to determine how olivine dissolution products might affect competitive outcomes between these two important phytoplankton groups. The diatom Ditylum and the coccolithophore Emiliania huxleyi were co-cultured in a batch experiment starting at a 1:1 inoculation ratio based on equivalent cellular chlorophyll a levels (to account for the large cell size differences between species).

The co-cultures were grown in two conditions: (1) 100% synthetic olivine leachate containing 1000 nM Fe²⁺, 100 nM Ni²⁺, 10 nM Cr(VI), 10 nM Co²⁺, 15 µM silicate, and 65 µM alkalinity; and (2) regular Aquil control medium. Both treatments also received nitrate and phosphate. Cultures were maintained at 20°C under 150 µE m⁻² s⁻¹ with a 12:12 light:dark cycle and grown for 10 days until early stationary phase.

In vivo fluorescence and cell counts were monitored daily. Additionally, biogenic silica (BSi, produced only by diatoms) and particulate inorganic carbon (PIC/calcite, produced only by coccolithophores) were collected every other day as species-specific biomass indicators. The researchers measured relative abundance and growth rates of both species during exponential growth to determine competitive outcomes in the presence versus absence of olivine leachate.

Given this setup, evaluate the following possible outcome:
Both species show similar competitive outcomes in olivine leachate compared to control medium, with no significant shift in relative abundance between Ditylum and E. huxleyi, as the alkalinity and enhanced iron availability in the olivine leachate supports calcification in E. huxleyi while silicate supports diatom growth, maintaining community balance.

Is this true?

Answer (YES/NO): YES